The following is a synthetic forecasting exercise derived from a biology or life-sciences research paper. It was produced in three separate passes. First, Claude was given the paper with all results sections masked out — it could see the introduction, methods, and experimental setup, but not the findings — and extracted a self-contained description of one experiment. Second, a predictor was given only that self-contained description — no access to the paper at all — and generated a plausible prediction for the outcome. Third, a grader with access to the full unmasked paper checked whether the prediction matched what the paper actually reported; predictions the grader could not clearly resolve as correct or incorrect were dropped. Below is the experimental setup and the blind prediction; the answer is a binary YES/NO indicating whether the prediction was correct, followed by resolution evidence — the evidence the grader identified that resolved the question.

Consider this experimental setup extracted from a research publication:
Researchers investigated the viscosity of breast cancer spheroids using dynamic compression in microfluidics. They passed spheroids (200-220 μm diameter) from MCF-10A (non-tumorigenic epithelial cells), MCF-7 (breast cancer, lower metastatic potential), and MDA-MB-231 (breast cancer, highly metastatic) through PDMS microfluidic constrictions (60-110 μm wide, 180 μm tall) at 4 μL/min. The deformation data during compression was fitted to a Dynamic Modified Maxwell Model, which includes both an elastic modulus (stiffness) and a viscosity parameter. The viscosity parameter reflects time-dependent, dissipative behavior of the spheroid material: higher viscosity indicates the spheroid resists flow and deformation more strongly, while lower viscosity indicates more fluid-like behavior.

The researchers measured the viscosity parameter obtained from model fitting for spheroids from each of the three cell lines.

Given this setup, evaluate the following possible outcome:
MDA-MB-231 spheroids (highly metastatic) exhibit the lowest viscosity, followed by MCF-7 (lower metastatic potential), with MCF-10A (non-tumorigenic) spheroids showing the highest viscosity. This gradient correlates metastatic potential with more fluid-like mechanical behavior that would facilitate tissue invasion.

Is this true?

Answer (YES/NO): NO